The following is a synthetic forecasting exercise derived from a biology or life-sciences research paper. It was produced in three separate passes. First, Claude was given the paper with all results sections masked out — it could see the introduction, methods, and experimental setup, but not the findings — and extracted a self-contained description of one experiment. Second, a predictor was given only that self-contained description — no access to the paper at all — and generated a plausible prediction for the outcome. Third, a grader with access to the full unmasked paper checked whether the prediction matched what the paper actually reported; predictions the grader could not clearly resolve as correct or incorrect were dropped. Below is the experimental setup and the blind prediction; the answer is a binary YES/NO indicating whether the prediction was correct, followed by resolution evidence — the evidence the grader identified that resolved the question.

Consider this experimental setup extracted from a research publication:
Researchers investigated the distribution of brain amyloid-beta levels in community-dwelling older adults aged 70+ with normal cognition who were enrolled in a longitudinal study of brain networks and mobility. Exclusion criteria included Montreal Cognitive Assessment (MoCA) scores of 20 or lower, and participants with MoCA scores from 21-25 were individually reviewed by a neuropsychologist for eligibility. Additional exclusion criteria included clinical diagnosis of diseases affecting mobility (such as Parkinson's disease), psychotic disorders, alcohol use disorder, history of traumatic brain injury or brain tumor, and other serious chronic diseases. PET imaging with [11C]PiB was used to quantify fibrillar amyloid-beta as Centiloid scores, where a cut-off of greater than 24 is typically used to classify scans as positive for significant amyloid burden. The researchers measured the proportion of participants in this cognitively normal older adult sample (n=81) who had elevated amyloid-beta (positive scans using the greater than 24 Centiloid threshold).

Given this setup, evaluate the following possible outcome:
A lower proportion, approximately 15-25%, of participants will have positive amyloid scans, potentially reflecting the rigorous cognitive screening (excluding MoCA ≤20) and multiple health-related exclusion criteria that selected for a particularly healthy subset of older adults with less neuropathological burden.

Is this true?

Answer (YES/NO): NO